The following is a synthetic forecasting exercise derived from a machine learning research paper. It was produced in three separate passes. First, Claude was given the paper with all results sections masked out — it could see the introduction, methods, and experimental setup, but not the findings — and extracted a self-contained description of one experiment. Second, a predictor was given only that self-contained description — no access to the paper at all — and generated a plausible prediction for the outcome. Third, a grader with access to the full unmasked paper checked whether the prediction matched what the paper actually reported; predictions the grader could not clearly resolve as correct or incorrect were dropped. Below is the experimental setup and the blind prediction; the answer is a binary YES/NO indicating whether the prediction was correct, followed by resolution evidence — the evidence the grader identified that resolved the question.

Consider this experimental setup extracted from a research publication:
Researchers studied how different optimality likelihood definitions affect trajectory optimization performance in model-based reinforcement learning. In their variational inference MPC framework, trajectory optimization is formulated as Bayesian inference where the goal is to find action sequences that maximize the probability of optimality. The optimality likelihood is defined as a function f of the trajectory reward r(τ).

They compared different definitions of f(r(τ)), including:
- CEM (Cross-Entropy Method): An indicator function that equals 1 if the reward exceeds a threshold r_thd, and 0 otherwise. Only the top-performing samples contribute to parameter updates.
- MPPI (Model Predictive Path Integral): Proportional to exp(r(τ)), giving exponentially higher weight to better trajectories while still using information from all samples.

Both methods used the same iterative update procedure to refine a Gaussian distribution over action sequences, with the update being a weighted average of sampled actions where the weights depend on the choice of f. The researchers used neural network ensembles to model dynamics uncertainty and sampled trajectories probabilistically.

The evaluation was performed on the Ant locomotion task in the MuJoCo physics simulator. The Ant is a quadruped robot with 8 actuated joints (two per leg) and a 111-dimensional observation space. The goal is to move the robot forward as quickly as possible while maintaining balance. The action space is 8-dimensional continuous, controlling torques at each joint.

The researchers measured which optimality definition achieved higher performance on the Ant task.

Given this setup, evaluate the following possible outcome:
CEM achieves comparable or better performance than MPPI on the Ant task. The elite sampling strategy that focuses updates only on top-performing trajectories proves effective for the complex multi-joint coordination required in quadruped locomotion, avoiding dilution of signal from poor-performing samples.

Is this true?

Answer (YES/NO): NO